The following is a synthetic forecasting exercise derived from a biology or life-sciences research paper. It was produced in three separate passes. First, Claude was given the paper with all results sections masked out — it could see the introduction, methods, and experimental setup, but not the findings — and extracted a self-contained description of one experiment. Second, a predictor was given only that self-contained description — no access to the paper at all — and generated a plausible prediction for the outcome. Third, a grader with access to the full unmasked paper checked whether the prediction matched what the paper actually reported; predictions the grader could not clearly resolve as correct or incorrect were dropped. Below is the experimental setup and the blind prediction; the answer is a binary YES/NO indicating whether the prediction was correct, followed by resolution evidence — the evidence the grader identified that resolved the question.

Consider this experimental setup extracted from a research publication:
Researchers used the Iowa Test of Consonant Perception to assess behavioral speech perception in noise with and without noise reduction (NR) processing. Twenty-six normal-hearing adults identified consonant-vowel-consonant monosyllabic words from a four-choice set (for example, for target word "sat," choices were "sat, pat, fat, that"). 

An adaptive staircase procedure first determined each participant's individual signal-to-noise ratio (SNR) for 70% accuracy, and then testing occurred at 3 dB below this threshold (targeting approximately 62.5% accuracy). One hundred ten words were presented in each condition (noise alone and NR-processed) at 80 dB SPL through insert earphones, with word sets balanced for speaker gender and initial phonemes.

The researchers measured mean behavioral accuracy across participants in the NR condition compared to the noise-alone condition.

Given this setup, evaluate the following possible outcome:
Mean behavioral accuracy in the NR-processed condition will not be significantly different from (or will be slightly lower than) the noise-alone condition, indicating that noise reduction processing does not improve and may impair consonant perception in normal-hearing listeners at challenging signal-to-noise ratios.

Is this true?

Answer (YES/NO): YES